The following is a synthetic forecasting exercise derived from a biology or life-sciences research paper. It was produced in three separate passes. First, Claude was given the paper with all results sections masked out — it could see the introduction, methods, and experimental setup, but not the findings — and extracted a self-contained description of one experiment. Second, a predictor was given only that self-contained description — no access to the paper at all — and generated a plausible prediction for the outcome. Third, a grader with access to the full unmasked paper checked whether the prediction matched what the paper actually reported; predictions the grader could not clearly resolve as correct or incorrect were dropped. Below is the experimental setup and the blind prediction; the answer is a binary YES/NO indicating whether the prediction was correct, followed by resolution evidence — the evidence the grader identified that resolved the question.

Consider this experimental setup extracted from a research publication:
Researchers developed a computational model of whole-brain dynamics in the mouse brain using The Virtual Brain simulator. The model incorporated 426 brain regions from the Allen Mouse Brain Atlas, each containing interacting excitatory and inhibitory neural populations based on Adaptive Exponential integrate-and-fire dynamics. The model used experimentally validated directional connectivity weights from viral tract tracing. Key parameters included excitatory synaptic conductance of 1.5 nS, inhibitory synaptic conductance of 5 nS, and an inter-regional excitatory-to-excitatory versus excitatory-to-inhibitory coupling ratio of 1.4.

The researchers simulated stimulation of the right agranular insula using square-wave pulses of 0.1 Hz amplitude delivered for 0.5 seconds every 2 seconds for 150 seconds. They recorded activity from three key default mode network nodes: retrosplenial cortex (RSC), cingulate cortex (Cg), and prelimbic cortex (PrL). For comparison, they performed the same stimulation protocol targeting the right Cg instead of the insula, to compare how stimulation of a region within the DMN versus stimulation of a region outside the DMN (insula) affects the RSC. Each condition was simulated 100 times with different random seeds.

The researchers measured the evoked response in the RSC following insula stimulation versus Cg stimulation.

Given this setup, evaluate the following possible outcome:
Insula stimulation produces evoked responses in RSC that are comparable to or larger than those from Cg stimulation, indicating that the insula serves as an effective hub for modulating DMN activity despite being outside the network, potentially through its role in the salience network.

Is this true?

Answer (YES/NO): NO